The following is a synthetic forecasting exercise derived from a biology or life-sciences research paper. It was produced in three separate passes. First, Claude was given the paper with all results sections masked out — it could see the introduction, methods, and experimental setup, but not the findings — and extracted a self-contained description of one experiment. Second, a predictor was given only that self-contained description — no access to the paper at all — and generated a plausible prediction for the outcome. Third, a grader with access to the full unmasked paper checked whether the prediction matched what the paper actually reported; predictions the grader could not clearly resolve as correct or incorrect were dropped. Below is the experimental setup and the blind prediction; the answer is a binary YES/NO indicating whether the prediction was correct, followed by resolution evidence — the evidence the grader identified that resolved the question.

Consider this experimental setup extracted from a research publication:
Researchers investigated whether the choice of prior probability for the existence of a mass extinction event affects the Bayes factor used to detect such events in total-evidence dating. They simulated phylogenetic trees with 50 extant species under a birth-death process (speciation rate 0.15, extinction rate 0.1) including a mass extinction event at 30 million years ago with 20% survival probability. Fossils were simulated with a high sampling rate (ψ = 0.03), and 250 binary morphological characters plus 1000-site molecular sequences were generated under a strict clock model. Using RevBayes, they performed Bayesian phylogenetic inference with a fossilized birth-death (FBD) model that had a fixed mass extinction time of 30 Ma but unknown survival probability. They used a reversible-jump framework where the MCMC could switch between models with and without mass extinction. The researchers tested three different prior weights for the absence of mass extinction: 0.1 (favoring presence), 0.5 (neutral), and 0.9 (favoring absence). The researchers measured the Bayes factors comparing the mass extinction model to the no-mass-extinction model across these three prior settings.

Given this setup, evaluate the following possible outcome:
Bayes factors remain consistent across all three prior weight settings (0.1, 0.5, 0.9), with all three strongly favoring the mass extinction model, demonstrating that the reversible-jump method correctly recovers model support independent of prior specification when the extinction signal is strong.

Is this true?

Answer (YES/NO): YES